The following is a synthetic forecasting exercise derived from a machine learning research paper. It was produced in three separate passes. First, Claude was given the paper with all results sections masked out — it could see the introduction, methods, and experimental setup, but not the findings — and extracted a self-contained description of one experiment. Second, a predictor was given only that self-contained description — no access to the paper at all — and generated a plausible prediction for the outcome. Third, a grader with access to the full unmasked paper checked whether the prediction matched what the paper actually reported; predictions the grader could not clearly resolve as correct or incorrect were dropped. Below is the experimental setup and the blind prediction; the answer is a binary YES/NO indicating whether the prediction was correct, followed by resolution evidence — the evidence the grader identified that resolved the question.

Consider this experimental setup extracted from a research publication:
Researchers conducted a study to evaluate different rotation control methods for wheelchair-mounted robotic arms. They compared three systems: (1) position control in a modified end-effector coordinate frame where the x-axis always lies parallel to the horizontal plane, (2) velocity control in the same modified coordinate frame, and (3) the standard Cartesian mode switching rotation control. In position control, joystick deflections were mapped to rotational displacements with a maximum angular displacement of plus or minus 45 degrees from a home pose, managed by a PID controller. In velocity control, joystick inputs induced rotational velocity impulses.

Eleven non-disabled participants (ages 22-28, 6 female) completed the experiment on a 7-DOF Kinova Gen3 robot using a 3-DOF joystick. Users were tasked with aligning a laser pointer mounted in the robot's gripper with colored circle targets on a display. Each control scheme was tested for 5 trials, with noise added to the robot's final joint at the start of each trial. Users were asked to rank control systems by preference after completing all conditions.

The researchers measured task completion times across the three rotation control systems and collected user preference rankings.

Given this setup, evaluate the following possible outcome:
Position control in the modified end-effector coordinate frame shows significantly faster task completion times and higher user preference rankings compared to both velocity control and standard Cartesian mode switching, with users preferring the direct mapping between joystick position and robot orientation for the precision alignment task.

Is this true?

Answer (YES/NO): YES